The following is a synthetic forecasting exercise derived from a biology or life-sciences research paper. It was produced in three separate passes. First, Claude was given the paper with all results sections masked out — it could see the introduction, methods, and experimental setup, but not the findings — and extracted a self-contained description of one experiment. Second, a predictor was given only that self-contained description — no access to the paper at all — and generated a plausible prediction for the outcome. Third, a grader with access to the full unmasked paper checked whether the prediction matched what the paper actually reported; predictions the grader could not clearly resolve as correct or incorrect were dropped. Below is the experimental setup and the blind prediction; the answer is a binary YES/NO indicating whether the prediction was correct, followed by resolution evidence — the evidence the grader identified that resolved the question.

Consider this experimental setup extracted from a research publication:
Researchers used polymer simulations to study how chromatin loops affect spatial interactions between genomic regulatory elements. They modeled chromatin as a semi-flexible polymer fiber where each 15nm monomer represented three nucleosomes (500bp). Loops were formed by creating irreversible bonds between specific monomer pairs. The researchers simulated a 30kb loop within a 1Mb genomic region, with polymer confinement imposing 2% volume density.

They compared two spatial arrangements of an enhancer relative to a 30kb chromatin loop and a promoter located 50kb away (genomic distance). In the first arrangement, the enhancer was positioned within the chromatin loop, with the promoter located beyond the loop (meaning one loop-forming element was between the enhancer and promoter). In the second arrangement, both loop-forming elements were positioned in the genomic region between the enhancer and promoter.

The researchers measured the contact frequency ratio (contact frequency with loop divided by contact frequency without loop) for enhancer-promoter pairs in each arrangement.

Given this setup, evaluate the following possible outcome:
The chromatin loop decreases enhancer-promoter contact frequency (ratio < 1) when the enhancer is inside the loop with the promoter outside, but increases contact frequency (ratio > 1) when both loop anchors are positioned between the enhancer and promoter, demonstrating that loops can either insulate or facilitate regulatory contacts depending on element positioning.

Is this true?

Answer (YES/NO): YES